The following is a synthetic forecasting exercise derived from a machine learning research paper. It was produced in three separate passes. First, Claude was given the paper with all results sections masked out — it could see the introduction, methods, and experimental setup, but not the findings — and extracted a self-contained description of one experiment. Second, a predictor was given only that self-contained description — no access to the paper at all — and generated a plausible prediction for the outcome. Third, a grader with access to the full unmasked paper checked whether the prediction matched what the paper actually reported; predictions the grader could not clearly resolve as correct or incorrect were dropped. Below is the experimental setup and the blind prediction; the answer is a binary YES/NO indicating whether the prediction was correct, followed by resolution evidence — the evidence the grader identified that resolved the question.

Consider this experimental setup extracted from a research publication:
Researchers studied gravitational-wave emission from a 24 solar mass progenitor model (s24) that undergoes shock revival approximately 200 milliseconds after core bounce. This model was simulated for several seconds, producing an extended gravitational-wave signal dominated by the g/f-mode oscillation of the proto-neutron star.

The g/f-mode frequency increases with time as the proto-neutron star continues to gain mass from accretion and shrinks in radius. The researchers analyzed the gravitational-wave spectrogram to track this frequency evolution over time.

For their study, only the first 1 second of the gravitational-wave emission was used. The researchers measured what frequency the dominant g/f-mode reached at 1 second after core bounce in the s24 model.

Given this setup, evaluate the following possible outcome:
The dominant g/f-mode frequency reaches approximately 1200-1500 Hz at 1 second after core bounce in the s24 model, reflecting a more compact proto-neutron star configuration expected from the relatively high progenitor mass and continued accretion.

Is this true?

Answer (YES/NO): NO